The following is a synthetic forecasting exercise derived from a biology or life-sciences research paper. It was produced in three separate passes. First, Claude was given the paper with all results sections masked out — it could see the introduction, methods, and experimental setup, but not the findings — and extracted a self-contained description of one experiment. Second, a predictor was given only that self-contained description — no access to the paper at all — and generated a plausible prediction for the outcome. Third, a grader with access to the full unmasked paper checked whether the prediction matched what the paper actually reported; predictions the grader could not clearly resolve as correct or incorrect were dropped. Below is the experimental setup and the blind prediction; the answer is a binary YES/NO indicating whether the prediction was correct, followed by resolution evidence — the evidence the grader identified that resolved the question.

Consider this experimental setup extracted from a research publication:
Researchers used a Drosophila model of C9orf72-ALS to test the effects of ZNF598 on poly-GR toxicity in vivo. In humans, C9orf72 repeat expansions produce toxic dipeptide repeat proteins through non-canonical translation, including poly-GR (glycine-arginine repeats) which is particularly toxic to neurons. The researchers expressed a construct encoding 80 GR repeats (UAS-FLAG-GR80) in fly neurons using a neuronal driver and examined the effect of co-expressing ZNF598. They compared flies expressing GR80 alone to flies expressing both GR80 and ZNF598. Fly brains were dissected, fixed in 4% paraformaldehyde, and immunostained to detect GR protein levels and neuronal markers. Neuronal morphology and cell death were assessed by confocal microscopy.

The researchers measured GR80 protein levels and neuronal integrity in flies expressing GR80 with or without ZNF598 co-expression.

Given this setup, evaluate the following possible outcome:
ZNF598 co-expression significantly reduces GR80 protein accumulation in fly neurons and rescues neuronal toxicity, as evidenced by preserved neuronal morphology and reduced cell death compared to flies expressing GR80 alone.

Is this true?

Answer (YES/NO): NO